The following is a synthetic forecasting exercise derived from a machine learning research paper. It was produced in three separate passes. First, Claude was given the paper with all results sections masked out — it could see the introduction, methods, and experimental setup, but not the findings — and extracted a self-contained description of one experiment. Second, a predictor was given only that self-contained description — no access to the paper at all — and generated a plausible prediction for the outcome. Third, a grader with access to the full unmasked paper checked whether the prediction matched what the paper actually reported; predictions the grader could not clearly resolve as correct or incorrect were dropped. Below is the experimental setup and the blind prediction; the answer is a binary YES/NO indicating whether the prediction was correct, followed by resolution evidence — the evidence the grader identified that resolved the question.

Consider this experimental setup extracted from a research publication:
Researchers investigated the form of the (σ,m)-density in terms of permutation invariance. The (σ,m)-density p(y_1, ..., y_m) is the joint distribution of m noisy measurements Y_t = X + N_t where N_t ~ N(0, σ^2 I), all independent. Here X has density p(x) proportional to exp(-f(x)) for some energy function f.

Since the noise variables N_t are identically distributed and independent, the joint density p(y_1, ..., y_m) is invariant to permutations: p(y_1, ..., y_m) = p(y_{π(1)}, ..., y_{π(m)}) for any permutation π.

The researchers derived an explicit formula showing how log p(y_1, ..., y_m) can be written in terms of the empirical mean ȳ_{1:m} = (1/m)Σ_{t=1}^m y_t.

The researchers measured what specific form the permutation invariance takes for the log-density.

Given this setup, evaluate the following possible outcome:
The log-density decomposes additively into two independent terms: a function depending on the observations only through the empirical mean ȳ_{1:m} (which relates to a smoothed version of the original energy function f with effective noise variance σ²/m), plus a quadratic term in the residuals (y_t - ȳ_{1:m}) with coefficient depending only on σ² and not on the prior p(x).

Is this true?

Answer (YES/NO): YES